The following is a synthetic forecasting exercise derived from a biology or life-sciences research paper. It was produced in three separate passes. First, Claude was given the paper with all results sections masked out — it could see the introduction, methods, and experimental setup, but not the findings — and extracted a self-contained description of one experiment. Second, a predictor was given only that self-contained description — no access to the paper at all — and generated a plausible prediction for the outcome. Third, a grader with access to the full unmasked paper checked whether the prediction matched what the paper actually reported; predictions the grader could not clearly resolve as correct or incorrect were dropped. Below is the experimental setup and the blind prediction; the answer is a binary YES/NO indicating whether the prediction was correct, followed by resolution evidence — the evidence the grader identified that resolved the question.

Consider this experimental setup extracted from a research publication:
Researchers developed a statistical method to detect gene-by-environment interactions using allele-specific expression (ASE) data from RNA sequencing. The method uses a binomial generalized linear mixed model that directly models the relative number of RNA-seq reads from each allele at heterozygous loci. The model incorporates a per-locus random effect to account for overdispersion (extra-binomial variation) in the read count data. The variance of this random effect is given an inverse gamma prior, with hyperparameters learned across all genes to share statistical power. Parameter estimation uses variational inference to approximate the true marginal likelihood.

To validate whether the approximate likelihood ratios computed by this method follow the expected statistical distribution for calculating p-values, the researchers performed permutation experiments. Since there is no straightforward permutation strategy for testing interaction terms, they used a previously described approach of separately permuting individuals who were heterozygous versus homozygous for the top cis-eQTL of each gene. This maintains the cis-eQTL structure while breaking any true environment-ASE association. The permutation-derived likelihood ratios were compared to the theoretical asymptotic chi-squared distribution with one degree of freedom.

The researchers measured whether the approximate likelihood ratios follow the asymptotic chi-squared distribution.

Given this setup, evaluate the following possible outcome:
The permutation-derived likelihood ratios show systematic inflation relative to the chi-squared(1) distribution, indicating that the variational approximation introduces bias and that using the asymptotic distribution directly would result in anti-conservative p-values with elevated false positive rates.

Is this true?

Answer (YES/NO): NO